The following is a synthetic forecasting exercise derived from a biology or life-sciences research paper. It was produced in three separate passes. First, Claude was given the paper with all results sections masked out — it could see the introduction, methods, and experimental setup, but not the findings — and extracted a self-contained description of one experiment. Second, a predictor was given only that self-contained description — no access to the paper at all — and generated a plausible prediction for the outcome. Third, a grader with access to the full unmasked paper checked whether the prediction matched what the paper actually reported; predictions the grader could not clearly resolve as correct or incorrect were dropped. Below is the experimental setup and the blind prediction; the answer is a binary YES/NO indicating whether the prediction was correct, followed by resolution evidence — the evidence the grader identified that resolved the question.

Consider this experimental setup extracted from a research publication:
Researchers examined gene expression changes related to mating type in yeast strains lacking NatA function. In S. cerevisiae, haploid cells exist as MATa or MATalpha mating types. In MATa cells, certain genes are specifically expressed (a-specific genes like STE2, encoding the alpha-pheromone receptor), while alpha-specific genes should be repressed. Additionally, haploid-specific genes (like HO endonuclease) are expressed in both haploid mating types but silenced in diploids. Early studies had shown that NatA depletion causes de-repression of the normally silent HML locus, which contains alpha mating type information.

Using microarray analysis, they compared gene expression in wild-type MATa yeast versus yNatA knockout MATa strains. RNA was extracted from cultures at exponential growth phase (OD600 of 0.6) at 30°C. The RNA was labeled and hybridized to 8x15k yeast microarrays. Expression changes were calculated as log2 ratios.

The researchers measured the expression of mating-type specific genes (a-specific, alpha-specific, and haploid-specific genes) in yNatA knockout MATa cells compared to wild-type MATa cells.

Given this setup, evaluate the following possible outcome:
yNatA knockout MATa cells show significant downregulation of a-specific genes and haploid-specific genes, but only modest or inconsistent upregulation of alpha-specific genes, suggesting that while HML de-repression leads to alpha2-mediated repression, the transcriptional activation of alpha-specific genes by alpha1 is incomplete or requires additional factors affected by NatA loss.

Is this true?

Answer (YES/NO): NO